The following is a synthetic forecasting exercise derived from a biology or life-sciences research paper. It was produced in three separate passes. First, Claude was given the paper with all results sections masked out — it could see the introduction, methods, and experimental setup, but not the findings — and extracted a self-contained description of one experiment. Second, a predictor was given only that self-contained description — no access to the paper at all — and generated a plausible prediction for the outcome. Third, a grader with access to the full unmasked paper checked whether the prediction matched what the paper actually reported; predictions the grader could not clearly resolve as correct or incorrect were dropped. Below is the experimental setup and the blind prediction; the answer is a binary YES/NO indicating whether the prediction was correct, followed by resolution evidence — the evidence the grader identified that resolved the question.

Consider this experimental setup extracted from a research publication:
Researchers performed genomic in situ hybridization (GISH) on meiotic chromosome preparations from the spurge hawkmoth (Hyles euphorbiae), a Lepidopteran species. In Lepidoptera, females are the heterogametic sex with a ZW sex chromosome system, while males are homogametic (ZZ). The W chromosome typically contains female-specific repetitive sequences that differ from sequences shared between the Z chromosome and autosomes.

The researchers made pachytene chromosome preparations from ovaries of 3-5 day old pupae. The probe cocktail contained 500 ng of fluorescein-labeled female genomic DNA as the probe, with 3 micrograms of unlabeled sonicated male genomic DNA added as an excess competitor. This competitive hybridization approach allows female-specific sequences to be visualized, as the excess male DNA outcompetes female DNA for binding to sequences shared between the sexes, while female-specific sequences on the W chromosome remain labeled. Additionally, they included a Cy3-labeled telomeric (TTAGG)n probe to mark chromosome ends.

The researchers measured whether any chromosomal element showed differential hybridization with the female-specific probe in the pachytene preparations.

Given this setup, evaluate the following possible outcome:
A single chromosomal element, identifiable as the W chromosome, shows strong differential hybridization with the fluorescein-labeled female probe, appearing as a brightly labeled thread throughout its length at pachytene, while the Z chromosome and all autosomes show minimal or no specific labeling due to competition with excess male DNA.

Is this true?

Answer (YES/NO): NO